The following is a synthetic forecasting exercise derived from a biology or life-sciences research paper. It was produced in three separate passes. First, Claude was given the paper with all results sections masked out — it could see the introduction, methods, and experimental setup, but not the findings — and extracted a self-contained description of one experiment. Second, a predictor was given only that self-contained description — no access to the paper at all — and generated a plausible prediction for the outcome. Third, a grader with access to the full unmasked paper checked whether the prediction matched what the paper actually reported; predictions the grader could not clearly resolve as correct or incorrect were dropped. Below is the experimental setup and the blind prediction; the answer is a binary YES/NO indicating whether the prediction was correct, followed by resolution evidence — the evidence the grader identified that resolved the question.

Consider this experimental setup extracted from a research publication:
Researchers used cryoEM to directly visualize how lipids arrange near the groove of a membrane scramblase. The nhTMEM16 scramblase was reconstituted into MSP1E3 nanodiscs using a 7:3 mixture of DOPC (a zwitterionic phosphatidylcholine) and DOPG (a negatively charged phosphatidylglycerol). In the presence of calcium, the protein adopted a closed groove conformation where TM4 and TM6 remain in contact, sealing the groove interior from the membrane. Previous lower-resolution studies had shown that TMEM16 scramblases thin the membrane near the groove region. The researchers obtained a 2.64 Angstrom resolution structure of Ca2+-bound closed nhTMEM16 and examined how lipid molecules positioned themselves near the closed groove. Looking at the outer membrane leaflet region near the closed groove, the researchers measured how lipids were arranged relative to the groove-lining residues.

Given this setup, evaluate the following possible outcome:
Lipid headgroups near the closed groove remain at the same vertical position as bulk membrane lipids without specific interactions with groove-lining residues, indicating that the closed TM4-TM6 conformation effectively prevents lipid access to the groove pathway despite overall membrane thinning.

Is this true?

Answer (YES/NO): NO